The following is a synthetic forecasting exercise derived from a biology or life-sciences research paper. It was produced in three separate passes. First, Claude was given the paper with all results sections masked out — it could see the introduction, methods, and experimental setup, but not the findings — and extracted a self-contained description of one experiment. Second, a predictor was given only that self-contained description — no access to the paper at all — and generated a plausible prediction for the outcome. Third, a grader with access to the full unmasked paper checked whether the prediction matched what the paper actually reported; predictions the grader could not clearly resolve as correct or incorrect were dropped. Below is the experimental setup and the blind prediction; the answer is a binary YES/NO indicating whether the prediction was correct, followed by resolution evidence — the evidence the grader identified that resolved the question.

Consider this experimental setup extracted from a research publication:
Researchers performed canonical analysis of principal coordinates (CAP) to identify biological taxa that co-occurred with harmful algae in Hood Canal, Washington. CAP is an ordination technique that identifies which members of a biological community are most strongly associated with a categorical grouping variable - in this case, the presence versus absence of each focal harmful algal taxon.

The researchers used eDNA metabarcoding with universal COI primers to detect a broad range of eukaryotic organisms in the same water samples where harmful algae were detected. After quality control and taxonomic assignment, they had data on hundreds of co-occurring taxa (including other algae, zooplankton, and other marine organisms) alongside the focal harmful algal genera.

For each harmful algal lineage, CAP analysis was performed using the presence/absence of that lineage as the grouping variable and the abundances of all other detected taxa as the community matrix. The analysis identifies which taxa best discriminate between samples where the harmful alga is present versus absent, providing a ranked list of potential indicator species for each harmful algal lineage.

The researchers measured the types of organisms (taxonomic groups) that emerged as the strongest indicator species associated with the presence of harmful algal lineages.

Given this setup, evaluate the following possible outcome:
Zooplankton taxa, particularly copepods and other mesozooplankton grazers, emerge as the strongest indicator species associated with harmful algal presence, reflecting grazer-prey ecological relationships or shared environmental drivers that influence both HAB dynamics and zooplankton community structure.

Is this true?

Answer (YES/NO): NO